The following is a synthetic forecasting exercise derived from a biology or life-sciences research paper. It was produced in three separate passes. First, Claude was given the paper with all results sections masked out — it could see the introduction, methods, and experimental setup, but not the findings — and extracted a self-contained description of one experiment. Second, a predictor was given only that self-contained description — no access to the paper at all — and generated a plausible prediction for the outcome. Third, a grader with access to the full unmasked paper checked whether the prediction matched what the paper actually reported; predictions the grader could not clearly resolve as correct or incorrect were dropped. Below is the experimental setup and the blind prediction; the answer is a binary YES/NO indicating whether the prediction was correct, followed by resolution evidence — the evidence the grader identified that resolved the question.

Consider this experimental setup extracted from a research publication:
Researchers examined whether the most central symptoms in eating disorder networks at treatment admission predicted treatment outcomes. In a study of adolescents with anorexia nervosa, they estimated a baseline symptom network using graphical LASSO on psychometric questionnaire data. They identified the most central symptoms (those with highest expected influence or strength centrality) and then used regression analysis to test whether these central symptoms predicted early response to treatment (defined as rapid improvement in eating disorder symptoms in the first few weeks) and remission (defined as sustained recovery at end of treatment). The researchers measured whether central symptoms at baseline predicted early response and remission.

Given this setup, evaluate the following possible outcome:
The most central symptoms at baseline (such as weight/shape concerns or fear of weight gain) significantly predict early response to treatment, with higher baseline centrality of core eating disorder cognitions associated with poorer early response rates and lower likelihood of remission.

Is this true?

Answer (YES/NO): NO